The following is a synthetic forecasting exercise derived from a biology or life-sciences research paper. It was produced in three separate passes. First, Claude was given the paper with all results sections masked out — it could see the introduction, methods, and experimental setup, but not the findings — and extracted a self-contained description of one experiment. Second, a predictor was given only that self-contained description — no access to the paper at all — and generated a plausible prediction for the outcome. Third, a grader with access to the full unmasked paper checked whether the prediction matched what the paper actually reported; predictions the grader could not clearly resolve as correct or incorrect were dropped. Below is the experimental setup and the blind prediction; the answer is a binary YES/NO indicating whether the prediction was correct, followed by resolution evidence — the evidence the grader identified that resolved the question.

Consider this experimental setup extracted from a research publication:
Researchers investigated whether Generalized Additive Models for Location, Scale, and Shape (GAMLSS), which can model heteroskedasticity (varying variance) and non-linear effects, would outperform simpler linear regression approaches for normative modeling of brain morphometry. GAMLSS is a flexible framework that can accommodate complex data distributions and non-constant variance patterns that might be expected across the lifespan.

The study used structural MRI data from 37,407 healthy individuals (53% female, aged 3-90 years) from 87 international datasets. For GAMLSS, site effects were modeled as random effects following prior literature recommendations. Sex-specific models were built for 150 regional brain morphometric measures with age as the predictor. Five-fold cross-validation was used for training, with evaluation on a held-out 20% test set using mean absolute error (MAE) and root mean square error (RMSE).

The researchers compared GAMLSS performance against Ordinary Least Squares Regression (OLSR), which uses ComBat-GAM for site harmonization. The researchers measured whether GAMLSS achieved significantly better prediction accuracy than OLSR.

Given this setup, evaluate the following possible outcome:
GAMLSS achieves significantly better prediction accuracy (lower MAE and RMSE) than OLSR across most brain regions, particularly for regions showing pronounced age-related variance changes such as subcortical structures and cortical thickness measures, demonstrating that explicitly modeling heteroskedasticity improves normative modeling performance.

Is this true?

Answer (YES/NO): NO